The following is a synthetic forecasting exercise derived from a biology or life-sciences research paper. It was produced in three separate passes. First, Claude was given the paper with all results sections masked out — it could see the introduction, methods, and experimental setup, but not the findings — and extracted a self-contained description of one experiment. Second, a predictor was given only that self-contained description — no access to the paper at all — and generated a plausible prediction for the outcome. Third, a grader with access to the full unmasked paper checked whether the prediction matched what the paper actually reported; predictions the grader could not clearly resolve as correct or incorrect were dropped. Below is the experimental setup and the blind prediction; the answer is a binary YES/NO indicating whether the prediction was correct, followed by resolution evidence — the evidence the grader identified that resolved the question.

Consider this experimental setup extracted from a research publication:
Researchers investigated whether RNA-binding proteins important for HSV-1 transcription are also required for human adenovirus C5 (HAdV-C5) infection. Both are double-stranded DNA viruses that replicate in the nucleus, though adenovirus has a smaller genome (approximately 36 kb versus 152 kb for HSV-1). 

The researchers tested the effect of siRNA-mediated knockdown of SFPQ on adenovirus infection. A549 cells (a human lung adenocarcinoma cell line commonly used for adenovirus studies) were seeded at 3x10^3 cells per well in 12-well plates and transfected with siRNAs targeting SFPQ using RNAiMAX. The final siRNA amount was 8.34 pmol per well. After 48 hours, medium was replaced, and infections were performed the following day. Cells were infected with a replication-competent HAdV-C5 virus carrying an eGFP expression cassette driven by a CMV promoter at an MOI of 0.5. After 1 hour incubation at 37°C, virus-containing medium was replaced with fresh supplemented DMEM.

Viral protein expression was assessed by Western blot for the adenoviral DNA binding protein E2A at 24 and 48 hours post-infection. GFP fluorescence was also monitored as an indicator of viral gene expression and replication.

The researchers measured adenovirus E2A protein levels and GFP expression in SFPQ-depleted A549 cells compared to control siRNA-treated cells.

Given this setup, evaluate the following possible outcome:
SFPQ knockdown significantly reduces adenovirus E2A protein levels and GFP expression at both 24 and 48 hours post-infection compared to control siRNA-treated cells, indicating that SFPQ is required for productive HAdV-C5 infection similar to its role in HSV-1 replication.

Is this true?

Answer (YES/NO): NO